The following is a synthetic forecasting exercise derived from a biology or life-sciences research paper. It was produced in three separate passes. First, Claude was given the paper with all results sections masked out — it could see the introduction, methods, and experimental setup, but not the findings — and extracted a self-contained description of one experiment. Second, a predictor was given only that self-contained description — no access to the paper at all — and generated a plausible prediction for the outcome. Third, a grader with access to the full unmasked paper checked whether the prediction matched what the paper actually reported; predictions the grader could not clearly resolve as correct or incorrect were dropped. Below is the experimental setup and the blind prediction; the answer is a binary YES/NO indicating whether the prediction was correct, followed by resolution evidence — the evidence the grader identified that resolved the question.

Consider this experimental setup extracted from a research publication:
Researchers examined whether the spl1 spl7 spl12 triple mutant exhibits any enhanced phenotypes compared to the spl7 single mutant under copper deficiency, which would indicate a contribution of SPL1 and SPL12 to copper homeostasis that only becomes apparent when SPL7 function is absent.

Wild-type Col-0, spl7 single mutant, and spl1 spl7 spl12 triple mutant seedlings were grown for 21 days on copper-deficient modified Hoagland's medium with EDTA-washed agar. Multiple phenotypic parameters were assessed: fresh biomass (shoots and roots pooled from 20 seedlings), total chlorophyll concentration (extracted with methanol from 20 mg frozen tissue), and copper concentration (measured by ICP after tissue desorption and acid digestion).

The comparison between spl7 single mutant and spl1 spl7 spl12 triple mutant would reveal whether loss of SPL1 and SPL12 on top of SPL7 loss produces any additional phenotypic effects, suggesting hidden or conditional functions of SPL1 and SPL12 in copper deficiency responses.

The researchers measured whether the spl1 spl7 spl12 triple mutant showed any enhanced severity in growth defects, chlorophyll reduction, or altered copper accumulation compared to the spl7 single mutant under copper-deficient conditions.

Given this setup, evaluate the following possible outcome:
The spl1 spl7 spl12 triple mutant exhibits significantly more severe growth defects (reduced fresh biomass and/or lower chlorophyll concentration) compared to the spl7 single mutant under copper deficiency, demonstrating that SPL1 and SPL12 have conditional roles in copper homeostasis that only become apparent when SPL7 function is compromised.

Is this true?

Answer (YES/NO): NO